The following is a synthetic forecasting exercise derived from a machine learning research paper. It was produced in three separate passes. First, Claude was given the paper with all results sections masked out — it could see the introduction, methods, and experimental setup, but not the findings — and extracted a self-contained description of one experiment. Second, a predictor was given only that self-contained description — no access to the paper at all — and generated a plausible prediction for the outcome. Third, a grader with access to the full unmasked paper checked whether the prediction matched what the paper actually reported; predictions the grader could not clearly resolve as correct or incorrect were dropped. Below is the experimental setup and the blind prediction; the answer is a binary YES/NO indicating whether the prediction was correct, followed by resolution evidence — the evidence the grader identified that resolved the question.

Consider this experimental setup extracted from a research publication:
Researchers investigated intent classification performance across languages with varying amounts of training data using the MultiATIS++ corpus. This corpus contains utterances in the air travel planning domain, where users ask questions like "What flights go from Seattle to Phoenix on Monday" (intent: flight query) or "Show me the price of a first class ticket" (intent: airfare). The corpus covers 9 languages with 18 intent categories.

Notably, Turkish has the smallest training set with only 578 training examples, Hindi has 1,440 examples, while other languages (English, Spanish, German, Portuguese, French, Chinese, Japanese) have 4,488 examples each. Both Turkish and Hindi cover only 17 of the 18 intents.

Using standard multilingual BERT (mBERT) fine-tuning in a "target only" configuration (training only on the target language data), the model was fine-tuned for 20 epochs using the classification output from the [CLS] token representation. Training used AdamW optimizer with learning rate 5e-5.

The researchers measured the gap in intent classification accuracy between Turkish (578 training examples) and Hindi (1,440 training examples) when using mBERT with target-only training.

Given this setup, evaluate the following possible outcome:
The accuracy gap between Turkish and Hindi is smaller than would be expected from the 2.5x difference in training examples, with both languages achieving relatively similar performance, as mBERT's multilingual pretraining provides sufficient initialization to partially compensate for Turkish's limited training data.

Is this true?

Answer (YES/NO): NO